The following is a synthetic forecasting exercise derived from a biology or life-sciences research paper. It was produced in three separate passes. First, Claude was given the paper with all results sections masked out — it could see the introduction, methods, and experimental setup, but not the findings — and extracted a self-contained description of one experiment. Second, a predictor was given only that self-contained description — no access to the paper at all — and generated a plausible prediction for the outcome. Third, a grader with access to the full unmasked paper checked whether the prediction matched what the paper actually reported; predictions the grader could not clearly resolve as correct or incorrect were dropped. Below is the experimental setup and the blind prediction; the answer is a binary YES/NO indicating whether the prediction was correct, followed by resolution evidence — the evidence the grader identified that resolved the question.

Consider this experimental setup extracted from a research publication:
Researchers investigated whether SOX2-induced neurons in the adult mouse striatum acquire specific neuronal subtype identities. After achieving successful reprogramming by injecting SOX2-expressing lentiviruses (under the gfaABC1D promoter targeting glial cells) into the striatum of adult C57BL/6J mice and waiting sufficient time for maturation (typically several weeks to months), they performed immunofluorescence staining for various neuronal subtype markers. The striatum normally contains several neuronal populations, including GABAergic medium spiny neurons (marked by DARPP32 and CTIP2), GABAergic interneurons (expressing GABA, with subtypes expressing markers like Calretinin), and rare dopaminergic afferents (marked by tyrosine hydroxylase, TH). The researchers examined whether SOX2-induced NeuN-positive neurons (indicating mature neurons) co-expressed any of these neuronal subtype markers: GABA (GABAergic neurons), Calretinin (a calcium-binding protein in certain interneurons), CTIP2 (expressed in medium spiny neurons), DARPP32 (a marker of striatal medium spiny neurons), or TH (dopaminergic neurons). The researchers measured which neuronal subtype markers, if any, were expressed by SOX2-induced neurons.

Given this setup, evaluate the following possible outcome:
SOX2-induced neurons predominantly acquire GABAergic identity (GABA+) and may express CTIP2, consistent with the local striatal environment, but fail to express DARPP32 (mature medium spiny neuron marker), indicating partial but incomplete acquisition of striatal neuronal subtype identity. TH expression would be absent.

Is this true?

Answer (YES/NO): YES